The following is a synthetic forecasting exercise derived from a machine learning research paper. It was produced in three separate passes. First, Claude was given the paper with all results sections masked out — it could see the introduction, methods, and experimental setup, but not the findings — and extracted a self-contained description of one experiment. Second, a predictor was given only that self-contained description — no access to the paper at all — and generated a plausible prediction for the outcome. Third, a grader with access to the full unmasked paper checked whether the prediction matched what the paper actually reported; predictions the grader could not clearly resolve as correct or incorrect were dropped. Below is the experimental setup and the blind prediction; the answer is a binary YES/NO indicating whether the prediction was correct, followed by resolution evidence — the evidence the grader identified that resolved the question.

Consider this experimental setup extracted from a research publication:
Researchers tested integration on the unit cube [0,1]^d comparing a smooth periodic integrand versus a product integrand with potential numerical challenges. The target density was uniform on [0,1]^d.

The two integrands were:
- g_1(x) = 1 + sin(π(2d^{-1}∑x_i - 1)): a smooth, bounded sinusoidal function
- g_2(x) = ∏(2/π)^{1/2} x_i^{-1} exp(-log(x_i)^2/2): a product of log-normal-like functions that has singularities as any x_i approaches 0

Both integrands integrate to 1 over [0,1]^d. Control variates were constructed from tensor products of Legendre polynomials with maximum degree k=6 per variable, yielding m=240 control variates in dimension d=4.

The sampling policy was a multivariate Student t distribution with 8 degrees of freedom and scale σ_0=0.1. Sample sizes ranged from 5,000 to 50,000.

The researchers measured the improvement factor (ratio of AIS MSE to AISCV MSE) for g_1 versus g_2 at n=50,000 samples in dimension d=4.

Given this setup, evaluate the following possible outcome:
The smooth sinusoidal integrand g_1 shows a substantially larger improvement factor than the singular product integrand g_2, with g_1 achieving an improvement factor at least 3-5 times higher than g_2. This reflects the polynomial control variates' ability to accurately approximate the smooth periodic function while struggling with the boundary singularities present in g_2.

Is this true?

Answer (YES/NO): NO